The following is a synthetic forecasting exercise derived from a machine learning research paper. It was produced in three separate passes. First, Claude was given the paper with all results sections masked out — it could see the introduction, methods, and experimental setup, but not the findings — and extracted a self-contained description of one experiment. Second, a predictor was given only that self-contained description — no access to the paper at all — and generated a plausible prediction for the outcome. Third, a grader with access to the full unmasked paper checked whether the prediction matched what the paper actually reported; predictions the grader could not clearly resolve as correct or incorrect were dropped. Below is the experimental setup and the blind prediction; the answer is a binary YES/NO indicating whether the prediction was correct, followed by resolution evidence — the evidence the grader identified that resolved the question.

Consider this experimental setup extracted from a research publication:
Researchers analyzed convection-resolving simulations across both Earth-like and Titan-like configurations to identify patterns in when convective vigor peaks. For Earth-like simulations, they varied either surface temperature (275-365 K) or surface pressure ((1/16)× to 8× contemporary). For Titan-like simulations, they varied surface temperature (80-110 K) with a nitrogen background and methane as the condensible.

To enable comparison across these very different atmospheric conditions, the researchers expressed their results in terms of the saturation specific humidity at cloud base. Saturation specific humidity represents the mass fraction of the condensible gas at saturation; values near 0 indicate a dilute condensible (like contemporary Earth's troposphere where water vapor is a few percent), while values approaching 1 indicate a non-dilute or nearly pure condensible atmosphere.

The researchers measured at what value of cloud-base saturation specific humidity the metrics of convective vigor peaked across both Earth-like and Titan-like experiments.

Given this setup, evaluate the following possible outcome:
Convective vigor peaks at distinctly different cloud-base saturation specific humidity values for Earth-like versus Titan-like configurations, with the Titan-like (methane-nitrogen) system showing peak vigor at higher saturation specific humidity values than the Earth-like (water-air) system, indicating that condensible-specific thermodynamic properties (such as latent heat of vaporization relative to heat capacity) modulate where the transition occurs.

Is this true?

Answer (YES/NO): NO